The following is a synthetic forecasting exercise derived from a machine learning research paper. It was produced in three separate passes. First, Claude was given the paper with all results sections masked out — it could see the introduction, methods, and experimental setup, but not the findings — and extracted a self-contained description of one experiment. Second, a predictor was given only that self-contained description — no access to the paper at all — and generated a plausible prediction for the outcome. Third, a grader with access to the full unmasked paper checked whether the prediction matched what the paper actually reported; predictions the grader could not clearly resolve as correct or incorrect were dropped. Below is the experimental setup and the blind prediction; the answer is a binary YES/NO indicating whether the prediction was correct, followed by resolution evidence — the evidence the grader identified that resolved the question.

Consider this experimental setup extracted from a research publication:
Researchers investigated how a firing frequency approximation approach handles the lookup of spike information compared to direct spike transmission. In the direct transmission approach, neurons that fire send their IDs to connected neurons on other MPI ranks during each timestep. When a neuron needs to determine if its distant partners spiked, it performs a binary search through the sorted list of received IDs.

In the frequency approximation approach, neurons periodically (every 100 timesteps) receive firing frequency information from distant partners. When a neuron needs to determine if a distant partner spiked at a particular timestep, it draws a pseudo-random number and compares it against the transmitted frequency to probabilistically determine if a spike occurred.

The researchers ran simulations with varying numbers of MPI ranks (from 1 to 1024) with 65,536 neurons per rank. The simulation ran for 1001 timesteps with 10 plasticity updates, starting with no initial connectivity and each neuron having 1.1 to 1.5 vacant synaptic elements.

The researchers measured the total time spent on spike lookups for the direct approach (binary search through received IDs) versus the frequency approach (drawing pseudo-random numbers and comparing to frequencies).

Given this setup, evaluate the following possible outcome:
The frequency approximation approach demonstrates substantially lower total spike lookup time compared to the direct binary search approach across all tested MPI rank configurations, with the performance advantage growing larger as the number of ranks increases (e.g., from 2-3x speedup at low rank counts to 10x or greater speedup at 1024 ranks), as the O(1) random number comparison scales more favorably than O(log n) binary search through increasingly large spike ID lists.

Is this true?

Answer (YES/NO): NO